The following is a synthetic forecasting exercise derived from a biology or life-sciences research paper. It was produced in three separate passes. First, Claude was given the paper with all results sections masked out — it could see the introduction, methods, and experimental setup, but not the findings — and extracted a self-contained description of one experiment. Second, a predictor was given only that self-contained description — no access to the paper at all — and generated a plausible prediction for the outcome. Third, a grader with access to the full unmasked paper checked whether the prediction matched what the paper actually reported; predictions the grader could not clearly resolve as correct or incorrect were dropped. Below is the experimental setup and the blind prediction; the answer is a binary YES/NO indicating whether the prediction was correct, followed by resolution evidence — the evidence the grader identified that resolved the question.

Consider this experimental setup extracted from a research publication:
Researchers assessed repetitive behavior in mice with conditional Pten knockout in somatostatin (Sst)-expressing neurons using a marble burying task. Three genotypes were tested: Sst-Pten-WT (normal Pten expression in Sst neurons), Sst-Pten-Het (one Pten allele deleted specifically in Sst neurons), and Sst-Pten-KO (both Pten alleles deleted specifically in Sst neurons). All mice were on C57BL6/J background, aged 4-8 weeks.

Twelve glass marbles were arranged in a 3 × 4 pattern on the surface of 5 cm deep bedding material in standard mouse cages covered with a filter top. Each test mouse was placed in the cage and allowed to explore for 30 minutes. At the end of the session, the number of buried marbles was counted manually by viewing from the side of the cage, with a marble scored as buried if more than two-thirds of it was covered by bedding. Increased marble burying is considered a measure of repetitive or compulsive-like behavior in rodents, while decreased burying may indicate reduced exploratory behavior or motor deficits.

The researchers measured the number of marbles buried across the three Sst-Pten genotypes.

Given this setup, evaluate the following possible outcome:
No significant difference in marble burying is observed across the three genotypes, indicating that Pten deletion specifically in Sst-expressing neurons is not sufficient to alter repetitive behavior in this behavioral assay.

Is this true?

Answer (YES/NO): YES